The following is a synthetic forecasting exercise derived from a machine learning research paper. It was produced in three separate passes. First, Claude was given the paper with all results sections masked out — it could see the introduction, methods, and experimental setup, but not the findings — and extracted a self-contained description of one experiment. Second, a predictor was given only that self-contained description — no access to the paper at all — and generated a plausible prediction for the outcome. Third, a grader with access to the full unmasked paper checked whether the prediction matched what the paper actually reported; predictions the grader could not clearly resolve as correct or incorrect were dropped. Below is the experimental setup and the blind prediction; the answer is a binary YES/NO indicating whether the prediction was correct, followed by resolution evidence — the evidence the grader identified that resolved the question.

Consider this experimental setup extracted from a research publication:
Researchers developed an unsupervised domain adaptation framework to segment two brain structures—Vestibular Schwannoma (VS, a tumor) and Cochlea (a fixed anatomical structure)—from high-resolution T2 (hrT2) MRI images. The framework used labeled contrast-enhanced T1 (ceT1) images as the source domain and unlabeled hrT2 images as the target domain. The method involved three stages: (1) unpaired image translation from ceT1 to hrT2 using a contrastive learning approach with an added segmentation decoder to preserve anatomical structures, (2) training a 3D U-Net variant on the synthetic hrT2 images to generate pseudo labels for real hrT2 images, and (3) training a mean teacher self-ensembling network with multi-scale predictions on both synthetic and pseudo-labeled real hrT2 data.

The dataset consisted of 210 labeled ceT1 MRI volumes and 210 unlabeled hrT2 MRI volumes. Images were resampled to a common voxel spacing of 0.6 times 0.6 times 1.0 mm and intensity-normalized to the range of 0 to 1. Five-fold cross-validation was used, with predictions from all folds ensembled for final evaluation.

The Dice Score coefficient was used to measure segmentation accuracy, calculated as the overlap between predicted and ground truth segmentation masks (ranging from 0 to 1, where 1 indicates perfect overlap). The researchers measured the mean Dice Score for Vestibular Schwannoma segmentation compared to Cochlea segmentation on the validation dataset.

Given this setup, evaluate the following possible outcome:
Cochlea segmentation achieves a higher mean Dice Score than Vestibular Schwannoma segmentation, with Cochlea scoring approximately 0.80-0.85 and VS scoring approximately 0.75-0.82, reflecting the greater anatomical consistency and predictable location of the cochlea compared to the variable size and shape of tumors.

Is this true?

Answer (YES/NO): NO